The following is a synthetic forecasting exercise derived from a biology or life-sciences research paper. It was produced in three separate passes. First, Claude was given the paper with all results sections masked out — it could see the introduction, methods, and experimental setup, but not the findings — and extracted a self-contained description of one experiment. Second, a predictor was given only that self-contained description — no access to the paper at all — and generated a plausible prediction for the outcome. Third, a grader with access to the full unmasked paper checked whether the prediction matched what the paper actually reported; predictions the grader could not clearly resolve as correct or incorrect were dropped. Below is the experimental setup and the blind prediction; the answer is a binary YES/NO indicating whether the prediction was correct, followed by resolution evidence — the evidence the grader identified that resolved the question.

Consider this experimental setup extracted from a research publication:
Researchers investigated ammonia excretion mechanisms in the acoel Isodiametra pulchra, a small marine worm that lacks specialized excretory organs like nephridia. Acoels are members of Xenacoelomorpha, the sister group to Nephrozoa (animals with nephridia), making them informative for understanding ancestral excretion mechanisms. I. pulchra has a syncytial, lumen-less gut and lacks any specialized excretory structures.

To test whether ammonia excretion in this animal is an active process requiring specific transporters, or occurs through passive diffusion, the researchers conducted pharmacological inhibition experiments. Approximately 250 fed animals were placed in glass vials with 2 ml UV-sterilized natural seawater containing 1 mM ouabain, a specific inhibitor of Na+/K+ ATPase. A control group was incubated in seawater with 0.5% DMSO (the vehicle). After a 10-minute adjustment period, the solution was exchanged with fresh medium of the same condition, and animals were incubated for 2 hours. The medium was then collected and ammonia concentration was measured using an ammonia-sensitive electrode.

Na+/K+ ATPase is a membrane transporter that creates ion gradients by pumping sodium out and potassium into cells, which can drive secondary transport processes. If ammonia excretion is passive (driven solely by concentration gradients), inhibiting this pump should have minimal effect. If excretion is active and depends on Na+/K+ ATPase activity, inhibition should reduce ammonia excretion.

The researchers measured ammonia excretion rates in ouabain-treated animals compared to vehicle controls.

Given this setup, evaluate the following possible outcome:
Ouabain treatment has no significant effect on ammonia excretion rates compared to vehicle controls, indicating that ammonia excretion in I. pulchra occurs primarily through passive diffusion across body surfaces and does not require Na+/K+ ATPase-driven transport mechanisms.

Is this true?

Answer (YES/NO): NO